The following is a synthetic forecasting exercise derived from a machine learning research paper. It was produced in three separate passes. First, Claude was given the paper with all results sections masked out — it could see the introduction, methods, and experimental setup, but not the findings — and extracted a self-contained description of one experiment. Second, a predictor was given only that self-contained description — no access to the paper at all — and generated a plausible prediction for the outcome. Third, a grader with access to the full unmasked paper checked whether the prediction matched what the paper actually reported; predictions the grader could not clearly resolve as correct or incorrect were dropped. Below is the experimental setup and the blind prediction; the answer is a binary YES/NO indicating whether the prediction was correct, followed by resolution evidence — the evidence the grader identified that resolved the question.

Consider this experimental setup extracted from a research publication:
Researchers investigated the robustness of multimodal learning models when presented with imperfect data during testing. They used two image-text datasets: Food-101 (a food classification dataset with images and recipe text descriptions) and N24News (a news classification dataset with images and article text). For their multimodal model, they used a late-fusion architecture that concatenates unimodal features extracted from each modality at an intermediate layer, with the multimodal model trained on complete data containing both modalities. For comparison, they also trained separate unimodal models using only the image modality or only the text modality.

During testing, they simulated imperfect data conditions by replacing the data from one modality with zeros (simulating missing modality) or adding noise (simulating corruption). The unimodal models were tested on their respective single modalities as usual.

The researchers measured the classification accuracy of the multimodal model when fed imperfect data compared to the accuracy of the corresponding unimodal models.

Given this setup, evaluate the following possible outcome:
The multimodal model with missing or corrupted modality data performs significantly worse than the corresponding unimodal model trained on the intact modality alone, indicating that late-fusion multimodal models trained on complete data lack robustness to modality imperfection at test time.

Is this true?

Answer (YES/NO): YES